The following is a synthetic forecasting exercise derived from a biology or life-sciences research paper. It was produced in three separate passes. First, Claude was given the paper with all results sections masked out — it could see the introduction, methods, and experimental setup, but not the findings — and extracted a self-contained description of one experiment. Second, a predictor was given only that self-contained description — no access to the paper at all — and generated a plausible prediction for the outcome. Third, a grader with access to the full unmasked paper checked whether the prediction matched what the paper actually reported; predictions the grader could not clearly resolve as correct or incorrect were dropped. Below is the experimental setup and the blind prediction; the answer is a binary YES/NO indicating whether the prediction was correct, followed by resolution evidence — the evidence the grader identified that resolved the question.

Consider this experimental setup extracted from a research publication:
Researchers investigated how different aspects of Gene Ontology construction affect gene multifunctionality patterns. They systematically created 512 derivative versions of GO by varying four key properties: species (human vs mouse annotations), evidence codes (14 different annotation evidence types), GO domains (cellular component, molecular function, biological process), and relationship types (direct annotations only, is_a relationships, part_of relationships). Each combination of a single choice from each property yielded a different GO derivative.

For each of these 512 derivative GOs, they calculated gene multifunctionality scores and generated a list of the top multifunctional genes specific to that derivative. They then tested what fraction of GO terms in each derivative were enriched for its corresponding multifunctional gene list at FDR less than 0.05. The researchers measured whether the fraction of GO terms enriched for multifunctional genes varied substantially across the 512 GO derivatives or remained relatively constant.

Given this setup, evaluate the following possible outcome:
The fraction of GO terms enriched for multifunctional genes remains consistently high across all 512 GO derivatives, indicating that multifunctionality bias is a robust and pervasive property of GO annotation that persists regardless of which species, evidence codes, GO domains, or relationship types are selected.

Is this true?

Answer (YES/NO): YES